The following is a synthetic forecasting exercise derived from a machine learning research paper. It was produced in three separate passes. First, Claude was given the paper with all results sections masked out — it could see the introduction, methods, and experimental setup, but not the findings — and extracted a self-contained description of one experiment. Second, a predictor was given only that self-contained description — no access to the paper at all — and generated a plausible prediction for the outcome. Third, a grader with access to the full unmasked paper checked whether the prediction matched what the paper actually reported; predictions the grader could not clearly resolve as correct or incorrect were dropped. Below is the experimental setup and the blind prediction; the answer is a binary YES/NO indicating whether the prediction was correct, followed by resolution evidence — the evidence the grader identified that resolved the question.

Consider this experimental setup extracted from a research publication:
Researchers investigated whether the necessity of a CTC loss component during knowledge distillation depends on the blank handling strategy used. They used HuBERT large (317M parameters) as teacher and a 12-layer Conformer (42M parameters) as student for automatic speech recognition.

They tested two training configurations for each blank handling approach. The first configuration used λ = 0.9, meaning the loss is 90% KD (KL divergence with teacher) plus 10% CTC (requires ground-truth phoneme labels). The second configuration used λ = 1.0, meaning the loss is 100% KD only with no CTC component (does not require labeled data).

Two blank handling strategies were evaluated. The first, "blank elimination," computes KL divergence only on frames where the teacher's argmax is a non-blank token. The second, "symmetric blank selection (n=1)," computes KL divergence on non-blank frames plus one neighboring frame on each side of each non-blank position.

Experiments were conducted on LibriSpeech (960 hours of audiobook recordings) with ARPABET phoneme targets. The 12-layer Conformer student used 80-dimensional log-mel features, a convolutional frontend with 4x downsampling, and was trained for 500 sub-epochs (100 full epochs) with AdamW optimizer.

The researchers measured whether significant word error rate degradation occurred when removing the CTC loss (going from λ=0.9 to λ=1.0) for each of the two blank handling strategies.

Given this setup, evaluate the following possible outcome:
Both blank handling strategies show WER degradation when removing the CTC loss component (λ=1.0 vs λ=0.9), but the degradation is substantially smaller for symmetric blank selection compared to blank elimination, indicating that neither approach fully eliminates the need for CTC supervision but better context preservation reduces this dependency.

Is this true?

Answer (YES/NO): NO